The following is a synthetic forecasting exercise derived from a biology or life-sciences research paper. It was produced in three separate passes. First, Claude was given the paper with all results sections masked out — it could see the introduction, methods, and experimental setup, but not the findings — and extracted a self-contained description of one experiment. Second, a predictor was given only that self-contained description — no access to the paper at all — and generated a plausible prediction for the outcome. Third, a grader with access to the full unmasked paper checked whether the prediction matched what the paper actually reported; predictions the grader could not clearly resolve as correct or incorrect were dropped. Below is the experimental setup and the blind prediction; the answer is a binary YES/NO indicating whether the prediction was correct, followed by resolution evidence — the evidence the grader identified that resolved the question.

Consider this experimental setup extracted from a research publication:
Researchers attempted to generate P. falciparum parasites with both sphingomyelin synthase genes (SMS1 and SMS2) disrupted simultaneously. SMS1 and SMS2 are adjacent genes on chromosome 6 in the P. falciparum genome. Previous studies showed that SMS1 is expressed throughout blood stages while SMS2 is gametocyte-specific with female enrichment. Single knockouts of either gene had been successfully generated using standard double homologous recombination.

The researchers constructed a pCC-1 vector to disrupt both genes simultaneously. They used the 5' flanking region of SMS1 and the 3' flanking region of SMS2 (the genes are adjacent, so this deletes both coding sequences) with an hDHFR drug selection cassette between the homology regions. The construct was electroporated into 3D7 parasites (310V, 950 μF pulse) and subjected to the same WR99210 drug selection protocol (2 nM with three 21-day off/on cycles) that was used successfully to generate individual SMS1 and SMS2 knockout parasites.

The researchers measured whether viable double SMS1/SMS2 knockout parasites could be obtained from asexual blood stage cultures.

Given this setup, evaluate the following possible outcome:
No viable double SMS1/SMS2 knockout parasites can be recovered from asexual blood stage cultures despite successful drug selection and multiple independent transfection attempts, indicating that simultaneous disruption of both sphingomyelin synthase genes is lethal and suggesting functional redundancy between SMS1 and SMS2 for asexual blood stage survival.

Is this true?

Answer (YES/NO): YES